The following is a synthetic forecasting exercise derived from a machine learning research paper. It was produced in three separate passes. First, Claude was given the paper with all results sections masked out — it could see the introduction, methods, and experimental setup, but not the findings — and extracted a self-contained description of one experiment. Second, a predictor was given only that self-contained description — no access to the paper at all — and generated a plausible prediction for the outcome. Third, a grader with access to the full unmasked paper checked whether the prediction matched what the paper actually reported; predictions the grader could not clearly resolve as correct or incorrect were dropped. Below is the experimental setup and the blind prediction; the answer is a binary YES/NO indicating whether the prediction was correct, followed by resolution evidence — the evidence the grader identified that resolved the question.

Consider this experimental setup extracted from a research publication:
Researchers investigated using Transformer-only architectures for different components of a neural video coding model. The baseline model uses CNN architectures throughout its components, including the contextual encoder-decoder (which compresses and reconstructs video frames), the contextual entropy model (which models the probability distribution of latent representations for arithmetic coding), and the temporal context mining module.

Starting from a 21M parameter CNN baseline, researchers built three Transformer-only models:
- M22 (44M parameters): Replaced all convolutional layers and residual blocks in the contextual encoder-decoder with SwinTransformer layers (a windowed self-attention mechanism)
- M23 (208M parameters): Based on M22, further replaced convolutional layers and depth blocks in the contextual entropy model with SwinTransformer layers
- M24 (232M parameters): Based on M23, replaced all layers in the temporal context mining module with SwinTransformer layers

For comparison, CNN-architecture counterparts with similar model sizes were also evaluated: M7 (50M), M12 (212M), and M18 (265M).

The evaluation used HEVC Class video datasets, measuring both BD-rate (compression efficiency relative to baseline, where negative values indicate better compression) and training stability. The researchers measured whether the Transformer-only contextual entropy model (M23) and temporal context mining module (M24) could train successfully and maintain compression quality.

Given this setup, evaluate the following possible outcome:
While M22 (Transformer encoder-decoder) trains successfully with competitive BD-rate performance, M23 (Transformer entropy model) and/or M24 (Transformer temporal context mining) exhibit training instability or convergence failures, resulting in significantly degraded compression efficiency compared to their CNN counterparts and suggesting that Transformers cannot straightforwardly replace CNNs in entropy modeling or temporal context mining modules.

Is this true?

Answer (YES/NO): NO